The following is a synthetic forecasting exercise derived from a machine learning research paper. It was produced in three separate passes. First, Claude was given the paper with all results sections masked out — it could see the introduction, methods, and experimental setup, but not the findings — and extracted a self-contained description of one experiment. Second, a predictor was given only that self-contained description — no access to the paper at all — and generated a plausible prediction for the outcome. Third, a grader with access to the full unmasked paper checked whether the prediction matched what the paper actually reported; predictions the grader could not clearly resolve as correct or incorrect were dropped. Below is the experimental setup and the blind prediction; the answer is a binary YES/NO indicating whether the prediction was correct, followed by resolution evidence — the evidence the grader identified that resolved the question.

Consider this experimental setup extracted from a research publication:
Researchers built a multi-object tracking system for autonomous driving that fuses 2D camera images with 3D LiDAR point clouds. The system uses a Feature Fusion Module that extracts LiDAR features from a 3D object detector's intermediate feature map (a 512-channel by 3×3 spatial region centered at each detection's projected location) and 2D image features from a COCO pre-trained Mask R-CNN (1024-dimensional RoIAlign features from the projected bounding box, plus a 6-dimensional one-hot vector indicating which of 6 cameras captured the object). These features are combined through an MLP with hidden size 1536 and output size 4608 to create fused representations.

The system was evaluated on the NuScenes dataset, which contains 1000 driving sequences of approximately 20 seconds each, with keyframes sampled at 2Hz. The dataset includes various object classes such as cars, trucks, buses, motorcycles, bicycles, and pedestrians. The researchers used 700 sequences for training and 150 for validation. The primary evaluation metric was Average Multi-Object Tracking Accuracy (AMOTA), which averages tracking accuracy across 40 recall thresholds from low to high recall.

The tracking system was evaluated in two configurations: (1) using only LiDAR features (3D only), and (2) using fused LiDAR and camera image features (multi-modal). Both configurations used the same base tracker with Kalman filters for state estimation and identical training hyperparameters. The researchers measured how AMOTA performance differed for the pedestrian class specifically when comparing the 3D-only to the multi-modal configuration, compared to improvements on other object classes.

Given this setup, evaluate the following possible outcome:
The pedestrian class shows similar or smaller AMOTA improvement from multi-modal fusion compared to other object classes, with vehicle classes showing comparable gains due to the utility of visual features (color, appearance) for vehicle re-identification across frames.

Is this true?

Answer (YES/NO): YES